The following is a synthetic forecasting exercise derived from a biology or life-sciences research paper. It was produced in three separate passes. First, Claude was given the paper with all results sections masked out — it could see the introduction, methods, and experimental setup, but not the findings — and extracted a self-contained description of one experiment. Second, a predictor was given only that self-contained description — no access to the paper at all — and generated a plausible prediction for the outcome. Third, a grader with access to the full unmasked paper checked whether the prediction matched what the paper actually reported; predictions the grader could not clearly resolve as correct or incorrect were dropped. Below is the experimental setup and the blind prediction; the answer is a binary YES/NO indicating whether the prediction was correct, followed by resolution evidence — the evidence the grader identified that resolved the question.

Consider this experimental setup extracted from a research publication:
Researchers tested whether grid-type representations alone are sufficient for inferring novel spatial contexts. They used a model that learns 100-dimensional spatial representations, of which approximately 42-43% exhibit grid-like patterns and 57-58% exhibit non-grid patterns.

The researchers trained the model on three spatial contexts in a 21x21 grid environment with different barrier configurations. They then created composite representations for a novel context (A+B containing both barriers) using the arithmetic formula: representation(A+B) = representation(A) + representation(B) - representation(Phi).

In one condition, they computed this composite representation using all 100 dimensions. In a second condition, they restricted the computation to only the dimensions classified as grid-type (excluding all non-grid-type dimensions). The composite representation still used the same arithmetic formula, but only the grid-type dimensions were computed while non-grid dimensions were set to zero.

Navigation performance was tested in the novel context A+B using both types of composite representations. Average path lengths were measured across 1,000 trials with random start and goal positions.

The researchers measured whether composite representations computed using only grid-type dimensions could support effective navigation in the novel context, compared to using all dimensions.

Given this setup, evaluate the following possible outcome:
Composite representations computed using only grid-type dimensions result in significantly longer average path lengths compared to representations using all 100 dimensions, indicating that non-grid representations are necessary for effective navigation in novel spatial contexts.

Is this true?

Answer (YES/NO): YES